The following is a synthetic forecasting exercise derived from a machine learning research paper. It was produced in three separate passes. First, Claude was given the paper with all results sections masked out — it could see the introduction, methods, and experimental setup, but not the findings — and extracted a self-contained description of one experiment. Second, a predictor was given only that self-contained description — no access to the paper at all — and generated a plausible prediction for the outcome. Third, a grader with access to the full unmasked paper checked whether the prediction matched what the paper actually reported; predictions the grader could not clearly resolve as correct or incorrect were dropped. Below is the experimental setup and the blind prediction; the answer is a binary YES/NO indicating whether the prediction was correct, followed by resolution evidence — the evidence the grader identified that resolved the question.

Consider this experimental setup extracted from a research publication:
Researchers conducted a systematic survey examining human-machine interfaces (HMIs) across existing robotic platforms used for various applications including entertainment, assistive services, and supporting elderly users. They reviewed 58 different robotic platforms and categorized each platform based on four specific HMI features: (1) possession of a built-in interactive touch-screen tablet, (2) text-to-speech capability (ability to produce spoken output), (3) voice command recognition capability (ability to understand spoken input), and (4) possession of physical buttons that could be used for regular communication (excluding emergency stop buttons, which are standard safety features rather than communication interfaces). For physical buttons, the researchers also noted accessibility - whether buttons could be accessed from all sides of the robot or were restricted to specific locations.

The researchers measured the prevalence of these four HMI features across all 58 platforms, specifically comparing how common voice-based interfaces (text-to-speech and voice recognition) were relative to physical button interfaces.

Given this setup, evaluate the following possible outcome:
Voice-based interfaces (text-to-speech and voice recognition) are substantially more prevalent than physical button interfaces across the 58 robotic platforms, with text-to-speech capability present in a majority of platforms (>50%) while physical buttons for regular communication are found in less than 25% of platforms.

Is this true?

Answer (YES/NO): YES